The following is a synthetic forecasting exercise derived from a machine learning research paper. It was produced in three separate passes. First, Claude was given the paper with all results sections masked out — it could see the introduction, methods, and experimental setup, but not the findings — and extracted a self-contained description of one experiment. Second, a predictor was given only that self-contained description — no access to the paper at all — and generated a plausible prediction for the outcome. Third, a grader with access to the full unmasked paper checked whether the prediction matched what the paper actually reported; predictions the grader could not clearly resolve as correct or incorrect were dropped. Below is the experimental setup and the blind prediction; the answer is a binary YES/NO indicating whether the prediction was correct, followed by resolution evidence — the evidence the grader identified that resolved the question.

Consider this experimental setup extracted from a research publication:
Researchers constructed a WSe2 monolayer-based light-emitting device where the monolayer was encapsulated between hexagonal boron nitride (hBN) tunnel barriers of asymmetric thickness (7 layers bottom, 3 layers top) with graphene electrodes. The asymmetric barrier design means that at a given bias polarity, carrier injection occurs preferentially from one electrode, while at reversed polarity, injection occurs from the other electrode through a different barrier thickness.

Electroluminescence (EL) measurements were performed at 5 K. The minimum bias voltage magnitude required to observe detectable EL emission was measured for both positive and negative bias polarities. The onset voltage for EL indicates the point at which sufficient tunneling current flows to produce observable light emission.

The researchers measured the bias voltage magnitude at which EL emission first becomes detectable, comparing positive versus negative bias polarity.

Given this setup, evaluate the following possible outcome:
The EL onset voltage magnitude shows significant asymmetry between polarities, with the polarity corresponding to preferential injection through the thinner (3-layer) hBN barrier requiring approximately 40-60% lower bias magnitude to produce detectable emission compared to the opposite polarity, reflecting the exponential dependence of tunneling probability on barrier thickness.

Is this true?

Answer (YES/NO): NO